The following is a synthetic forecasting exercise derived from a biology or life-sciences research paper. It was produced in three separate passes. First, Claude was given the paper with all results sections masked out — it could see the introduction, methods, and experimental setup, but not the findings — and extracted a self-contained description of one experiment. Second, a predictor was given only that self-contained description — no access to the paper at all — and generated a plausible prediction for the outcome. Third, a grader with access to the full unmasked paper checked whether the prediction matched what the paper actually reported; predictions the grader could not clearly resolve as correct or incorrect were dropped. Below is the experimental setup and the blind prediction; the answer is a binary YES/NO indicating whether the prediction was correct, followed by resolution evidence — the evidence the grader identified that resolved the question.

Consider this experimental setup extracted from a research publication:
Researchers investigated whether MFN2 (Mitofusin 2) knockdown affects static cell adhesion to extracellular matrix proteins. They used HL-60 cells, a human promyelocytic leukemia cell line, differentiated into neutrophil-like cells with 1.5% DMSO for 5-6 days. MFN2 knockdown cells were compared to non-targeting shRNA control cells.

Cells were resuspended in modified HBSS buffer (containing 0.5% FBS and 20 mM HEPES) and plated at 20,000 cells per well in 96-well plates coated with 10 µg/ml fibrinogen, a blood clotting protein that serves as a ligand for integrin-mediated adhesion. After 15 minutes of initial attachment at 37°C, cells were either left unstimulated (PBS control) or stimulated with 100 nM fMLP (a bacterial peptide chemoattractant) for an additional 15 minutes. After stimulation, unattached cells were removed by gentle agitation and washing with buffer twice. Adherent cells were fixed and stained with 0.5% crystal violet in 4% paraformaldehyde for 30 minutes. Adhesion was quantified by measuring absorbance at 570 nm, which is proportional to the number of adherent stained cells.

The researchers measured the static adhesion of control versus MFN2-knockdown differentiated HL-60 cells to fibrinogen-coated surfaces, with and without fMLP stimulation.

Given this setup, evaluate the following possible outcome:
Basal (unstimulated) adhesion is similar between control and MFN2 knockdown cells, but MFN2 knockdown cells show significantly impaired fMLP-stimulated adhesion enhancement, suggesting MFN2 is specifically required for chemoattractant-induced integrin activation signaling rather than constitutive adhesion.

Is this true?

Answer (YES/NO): NO